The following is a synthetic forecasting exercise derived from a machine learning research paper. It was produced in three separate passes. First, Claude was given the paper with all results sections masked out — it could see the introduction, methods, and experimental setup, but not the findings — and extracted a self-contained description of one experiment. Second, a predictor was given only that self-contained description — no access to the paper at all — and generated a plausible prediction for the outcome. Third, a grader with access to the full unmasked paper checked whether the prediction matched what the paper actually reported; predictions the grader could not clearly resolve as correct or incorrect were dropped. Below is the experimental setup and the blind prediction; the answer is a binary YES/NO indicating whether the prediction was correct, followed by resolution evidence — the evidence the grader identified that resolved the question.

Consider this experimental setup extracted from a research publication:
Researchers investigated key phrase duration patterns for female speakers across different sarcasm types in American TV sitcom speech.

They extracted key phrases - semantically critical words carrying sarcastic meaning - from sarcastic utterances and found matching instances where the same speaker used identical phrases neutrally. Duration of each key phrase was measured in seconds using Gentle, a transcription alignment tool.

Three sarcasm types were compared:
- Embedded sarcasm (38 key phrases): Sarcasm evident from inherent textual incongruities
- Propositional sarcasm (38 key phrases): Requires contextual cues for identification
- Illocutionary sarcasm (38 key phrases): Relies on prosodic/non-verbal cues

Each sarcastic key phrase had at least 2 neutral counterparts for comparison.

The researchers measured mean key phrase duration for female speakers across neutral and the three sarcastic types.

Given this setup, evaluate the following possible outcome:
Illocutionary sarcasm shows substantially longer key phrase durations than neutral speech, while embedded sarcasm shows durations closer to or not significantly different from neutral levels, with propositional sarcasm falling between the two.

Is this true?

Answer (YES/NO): NO